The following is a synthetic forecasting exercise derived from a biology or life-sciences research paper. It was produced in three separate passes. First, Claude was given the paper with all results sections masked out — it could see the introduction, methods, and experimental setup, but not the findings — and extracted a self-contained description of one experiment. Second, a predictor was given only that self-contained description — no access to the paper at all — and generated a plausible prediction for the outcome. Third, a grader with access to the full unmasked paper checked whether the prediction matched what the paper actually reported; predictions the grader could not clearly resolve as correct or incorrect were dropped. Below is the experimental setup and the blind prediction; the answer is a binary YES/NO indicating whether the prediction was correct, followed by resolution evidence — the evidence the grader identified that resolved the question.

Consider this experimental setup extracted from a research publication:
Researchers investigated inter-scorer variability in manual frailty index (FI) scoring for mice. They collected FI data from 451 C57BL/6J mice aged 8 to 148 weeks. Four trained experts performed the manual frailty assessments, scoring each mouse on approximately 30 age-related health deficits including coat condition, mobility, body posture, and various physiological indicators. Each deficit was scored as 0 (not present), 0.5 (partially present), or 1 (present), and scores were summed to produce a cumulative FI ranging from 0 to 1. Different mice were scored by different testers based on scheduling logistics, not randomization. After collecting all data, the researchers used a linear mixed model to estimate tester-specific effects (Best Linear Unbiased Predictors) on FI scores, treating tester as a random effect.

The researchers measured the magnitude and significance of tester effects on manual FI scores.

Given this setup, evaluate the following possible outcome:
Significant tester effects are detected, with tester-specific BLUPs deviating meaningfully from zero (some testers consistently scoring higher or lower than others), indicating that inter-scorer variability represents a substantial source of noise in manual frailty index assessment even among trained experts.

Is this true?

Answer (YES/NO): YES